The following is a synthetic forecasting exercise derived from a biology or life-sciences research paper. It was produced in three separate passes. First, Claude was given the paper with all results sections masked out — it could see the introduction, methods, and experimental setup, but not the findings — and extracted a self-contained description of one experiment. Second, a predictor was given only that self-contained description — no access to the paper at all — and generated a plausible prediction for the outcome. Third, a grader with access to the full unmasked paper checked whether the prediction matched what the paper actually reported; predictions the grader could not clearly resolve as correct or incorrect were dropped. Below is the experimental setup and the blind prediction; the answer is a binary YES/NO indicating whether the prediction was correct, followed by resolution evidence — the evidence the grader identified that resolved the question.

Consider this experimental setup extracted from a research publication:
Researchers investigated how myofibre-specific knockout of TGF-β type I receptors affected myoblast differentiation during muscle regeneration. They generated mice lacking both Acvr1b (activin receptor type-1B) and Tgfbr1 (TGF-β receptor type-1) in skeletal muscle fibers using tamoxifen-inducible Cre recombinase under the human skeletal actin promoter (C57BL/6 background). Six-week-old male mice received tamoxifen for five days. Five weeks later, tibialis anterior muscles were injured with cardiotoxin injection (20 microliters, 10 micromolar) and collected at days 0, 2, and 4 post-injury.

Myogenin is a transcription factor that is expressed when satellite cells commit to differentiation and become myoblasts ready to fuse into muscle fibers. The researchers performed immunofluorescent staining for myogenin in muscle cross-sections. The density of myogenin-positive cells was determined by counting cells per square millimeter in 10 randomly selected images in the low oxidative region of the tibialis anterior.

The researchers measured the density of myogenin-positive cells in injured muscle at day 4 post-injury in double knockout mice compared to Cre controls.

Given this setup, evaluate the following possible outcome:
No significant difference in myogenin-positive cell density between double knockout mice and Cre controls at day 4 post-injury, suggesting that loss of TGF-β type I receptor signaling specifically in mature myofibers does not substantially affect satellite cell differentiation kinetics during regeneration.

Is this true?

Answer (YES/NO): NO